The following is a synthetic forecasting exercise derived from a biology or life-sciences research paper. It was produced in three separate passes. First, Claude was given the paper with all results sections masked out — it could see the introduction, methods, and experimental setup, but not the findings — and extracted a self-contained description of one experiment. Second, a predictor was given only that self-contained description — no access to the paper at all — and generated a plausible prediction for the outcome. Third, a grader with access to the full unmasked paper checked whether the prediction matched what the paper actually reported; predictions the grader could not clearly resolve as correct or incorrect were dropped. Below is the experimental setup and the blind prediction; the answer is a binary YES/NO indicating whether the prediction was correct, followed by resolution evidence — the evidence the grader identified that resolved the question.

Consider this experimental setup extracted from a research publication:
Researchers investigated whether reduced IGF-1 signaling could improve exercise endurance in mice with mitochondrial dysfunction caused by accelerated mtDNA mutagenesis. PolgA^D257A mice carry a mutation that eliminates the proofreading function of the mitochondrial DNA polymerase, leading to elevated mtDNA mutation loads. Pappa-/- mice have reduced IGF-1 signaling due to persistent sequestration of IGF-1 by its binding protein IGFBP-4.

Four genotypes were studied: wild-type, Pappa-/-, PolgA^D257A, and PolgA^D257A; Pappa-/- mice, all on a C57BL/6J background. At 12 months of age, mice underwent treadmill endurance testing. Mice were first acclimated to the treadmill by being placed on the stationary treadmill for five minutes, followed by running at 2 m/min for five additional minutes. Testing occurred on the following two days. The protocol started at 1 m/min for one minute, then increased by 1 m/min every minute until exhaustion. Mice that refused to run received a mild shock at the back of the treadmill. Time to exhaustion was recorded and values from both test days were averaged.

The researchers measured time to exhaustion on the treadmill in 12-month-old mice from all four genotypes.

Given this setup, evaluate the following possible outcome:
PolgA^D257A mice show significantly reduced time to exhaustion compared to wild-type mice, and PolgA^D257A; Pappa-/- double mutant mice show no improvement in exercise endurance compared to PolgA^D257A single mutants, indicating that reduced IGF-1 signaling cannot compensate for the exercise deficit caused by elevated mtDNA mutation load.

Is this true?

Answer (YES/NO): YES